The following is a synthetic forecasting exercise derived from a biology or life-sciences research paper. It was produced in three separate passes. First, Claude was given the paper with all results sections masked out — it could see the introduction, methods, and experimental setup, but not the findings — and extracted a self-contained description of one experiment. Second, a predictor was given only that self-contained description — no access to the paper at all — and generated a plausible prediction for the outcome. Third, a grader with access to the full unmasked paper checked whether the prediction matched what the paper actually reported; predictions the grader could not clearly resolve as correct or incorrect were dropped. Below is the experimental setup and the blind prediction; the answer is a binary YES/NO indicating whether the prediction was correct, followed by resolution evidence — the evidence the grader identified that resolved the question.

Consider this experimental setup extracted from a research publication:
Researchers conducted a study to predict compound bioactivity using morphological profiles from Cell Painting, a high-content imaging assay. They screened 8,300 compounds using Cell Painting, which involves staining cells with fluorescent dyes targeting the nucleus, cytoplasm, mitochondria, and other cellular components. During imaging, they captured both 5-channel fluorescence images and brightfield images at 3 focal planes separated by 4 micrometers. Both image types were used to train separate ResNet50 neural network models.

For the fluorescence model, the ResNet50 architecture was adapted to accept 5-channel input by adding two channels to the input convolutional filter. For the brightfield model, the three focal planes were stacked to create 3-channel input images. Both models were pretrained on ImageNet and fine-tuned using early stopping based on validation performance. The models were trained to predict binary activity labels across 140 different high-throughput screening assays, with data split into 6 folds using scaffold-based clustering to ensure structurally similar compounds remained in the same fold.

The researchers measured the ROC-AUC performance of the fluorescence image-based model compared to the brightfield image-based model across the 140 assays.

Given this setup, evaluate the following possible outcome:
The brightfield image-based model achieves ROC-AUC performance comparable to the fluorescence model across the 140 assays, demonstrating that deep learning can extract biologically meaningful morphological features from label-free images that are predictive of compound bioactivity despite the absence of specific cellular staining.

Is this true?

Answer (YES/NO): NO